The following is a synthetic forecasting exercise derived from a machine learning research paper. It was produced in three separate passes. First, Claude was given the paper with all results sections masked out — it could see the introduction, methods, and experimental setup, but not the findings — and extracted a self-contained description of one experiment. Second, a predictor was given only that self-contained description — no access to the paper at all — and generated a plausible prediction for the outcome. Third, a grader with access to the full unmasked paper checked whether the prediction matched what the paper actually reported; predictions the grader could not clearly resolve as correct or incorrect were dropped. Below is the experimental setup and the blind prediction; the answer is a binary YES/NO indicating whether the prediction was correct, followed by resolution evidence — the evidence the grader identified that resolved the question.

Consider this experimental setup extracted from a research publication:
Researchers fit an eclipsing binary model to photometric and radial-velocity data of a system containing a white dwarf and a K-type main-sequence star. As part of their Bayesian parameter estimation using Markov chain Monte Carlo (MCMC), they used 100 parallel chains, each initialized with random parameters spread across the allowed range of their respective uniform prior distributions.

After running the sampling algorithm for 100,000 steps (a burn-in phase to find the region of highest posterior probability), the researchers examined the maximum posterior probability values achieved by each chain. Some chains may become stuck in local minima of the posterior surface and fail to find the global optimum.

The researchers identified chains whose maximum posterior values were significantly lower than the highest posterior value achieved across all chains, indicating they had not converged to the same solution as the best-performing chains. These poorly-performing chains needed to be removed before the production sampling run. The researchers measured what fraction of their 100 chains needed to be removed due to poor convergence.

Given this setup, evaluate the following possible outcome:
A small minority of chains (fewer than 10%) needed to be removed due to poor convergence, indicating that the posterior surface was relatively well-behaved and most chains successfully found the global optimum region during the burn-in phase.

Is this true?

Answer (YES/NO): YES